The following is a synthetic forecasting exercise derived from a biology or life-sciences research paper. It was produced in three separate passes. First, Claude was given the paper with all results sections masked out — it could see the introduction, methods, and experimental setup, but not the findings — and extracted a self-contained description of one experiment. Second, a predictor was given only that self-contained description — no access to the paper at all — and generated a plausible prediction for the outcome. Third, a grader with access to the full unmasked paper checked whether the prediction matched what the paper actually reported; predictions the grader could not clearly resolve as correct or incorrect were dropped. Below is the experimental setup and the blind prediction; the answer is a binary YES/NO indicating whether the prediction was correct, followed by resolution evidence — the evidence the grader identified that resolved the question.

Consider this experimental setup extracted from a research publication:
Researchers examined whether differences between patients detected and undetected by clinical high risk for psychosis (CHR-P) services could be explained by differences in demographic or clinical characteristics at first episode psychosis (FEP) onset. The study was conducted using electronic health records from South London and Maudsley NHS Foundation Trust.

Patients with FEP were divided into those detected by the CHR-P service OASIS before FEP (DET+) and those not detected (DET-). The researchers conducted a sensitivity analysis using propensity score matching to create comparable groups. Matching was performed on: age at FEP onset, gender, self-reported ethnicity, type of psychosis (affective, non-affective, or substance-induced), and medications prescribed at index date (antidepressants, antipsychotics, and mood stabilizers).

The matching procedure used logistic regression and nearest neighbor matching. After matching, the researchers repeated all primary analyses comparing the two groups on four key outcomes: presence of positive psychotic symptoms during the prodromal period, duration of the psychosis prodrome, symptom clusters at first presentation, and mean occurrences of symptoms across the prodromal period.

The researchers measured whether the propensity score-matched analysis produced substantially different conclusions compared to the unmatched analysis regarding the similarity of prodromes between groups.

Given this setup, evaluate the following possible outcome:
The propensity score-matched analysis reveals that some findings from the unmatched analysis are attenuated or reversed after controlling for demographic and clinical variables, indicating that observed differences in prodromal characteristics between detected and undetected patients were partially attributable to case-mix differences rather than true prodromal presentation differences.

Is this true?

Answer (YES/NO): NO